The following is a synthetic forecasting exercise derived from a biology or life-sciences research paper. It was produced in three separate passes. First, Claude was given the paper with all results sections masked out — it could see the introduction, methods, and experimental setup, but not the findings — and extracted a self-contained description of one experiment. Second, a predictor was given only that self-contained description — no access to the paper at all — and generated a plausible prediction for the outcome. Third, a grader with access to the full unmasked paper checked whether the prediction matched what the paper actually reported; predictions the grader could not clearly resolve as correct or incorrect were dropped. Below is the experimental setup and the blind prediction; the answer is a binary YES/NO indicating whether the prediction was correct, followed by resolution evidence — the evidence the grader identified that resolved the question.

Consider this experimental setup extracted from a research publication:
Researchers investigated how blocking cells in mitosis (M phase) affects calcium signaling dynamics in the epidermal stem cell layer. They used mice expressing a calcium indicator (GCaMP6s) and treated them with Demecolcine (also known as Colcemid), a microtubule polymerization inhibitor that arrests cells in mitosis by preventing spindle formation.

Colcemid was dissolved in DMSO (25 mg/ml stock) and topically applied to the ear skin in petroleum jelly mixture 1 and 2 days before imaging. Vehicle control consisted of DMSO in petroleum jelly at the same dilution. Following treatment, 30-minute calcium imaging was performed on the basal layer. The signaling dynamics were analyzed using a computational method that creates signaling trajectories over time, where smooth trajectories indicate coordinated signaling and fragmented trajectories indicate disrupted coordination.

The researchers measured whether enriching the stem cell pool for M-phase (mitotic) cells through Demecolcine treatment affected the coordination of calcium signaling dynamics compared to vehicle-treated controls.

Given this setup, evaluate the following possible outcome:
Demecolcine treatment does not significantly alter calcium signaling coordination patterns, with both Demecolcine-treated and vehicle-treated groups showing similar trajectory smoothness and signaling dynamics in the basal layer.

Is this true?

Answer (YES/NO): NO